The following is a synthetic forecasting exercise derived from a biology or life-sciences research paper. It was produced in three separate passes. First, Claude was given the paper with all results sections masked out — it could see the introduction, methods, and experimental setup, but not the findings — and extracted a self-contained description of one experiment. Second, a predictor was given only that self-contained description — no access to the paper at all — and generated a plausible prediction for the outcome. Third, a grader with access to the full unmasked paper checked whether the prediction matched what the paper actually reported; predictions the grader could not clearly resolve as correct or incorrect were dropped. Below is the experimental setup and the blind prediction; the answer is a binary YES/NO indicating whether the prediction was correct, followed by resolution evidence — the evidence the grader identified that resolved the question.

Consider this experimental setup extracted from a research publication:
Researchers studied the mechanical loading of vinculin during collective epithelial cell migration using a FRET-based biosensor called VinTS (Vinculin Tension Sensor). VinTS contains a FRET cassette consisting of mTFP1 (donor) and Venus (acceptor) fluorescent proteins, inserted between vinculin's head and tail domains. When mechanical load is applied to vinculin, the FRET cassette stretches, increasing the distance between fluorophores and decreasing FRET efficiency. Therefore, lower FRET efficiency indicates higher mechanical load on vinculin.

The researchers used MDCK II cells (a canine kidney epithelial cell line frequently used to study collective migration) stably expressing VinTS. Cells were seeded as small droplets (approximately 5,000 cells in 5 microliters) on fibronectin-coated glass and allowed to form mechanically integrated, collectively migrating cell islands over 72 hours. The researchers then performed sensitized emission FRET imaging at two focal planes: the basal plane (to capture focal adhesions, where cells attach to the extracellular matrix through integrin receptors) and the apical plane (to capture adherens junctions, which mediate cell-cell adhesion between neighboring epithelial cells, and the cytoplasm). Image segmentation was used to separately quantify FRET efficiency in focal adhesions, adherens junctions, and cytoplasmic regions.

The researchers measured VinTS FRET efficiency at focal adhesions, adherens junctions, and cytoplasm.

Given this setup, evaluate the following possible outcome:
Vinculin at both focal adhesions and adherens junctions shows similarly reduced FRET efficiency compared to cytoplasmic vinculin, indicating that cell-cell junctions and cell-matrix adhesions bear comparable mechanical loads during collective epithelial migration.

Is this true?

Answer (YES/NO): NO